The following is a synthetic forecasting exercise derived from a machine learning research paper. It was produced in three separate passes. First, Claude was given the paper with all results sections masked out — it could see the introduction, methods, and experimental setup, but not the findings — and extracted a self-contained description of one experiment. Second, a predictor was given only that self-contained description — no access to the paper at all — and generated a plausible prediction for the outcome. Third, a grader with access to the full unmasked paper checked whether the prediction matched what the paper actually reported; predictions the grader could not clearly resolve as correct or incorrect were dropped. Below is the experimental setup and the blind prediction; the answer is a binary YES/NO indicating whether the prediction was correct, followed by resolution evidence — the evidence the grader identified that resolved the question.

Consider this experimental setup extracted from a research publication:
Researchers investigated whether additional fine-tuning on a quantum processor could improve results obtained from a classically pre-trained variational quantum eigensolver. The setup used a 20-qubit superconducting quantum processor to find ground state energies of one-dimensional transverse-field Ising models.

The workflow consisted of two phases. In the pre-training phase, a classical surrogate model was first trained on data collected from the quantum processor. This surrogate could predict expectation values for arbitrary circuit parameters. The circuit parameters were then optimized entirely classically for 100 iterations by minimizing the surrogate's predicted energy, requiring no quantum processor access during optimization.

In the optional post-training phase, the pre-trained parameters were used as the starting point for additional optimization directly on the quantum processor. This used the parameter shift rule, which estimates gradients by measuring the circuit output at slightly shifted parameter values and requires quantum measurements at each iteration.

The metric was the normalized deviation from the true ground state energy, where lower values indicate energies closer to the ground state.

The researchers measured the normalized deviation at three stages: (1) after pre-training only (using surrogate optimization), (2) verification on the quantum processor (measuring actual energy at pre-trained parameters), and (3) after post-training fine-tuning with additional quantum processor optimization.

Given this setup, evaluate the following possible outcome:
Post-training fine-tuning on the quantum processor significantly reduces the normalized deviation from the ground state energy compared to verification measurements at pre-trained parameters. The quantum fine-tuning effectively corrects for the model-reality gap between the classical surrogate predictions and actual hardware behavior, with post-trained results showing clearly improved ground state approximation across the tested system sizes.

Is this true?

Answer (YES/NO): NO